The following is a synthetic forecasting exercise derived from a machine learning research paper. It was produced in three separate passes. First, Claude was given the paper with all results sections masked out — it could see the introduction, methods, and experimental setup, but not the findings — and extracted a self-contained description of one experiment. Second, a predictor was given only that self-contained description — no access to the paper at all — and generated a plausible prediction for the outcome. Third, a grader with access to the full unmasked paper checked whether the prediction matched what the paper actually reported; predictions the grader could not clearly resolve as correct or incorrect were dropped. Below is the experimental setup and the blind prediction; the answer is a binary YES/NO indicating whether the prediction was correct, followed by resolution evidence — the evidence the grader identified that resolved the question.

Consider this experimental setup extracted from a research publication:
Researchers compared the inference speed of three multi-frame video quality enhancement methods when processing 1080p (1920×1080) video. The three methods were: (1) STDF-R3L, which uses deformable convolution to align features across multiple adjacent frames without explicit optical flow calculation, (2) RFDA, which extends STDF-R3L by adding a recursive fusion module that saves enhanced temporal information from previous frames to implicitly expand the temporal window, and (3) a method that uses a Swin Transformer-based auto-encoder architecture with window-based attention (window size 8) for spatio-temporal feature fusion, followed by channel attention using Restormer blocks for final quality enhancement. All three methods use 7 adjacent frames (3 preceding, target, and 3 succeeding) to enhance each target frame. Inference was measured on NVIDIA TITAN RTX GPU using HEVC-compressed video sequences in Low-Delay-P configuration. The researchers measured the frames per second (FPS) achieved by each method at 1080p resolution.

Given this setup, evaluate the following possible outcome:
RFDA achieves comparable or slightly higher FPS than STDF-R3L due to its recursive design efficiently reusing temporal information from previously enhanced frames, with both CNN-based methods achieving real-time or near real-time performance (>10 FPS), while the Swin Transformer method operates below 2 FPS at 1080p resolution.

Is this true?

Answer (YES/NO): NO